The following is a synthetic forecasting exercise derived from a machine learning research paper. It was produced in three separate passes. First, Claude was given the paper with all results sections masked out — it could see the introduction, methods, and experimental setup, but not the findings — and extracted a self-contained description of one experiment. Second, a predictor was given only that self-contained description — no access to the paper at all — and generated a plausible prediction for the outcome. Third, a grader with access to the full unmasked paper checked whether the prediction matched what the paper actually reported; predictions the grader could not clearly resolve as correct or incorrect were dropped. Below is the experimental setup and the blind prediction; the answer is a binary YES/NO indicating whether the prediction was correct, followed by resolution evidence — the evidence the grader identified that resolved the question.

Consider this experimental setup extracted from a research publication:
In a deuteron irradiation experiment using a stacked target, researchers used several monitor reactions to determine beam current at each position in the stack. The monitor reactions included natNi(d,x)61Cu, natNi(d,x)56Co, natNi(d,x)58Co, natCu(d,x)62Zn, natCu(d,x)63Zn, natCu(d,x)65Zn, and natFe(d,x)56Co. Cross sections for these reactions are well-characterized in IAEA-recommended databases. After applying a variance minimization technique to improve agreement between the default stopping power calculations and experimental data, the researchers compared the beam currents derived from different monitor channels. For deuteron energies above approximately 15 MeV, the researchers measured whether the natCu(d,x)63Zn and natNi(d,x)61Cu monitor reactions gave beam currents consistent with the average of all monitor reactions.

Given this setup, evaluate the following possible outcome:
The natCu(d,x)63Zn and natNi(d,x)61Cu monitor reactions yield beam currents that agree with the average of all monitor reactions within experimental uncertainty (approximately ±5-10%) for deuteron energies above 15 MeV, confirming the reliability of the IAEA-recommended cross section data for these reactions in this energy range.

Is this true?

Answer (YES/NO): NO